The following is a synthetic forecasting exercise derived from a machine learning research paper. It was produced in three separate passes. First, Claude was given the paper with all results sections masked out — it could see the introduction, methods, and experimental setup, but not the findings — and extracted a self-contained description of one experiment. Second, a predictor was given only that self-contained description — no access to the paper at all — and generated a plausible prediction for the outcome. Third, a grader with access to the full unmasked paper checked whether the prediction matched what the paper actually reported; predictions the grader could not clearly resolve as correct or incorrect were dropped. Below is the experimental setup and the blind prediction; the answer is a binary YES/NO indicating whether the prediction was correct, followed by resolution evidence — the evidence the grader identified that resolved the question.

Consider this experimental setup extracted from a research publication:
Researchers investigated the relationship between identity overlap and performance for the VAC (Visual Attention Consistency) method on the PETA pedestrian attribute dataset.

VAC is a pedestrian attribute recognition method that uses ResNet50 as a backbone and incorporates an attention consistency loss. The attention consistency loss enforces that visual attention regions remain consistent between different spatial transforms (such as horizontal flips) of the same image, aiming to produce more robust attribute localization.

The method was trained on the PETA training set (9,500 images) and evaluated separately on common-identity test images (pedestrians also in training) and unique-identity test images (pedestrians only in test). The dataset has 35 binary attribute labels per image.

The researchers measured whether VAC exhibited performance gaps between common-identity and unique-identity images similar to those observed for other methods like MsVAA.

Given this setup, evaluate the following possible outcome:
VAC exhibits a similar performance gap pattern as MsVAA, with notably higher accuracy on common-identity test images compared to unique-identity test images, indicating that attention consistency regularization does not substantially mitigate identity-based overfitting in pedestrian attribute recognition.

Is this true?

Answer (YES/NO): YES